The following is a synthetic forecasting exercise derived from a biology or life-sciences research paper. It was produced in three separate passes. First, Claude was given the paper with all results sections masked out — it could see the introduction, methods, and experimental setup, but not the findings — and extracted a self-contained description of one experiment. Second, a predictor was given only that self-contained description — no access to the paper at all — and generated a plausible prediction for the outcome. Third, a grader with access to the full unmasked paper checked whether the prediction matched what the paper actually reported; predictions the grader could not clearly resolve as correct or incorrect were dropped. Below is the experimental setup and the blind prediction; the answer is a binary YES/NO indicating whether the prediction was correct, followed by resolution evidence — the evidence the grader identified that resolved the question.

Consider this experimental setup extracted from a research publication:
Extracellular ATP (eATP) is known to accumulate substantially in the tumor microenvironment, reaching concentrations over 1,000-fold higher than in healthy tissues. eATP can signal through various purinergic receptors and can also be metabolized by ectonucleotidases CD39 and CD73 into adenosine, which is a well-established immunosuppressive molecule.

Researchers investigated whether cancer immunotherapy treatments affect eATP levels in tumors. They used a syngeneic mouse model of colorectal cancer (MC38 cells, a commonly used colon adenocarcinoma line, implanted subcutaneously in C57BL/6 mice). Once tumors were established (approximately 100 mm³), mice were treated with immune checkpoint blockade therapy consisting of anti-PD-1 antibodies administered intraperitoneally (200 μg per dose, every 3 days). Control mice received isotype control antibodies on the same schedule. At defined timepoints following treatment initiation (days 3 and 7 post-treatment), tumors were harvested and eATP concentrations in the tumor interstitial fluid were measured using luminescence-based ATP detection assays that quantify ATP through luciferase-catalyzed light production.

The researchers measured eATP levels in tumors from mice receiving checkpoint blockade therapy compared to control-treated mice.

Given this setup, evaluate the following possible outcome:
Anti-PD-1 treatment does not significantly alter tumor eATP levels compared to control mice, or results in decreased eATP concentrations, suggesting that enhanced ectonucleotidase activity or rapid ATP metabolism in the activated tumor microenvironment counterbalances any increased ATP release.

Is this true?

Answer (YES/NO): NO